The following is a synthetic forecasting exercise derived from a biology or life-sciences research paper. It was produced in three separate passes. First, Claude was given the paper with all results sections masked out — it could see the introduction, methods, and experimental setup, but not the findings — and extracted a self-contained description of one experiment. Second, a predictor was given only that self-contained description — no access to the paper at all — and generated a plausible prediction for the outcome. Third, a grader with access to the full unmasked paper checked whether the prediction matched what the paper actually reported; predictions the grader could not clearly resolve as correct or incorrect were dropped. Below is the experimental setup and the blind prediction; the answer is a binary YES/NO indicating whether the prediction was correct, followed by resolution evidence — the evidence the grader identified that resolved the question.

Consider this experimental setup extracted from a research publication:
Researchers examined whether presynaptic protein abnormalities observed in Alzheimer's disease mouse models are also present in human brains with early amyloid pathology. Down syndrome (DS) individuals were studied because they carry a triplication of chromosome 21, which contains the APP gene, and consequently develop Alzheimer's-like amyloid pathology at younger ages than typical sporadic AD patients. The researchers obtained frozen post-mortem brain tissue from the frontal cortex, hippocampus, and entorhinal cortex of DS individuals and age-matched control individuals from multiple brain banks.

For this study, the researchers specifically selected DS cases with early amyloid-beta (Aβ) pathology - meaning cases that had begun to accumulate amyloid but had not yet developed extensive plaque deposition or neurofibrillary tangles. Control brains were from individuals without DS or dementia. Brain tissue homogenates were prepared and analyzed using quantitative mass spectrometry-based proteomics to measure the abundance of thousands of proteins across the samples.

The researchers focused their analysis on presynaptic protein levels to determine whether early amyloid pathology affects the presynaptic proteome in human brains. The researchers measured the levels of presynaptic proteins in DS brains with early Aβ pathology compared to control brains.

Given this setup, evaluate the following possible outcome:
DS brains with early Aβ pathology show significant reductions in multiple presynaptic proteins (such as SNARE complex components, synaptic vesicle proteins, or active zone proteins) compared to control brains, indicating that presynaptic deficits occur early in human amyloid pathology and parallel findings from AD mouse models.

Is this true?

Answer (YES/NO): NO